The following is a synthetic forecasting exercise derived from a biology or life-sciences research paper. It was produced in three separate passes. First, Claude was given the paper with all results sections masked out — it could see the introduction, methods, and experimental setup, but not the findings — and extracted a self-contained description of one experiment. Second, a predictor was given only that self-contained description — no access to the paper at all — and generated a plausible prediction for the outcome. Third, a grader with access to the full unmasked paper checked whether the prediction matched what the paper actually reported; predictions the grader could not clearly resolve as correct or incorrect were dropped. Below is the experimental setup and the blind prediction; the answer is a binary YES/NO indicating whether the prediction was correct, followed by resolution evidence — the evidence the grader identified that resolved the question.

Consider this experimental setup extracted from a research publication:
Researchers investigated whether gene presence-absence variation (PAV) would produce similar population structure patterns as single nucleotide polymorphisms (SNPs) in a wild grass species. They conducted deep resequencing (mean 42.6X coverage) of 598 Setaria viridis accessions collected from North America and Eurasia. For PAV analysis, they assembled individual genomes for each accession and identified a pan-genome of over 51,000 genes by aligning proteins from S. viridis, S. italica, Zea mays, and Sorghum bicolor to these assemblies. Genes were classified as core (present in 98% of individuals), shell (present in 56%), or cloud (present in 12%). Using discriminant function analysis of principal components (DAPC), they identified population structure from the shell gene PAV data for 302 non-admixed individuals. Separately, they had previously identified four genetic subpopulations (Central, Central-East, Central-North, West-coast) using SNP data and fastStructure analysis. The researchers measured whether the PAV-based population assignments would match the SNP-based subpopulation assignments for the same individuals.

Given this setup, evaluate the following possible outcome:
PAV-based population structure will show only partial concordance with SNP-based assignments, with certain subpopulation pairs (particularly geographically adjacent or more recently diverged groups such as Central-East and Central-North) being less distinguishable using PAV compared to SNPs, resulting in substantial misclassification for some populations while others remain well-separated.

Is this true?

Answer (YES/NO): NO